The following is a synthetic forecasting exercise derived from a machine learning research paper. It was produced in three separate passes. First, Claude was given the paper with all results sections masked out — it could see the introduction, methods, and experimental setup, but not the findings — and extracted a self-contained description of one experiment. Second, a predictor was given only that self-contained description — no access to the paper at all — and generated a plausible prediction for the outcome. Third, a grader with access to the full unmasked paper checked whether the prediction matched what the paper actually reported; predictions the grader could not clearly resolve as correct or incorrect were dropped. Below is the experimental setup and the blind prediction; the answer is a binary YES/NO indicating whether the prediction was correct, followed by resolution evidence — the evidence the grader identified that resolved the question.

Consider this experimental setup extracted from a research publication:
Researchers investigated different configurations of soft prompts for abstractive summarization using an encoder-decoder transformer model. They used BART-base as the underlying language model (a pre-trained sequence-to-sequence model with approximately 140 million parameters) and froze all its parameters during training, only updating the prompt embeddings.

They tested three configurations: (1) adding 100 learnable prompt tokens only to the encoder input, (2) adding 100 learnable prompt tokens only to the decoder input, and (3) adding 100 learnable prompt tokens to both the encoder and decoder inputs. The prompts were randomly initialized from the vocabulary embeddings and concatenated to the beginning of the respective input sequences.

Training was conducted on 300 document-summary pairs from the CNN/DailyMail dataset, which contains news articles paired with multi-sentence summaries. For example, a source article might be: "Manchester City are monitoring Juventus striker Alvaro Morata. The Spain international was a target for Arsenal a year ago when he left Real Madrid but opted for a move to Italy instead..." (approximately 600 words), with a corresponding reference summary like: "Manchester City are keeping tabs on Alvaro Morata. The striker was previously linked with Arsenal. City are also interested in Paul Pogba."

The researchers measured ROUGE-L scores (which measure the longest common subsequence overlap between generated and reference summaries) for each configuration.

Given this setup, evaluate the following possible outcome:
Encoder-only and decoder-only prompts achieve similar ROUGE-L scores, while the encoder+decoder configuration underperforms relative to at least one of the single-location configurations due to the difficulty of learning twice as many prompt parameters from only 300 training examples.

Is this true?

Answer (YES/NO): NO